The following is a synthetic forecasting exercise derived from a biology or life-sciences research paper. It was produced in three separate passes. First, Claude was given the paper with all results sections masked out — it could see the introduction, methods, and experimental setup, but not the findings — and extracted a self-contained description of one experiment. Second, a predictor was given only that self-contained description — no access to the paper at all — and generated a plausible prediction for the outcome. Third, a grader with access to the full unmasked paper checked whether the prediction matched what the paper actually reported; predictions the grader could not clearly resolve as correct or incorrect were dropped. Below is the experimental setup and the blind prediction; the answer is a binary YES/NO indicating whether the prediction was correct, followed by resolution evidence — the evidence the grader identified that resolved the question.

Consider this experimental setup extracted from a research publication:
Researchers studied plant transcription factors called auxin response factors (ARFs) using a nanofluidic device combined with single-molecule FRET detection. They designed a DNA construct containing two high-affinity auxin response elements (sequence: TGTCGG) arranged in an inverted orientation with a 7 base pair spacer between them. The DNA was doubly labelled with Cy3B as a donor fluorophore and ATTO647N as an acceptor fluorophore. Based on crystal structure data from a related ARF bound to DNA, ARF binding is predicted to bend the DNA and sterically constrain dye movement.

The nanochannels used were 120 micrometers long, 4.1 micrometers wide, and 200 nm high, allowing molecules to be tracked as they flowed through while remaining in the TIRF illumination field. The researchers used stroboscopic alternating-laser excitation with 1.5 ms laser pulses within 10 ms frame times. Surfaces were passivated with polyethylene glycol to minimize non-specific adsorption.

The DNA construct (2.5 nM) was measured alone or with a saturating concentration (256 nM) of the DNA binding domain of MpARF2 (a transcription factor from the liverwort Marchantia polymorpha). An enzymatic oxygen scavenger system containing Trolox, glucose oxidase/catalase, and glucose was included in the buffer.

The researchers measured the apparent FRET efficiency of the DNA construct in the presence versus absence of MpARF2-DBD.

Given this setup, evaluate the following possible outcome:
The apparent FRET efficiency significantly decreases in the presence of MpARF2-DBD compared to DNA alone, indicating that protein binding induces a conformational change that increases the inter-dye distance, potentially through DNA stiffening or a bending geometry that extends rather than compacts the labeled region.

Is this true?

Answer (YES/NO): YES